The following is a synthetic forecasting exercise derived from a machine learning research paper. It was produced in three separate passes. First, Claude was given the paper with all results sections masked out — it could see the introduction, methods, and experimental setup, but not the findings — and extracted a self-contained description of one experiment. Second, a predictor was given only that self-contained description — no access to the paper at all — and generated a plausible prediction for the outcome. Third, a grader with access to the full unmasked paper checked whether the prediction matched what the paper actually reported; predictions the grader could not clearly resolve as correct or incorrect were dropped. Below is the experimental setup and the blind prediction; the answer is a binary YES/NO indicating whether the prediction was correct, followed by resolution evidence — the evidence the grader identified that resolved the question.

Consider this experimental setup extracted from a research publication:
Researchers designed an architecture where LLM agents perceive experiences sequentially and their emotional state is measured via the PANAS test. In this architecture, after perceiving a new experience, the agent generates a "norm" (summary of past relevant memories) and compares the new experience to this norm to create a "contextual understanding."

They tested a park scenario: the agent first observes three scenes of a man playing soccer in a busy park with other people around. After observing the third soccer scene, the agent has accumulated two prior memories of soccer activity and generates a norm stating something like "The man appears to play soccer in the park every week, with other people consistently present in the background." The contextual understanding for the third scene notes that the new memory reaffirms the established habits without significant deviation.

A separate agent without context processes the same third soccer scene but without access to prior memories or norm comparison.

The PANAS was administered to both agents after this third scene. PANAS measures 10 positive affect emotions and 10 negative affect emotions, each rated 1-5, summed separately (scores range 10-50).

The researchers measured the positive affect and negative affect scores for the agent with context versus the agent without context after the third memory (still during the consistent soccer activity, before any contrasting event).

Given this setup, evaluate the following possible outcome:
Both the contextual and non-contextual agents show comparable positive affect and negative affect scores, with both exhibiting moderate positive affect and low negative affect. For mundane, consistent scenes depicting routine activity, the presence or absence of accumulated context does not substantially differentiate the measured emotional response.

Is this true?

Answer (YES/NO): YES